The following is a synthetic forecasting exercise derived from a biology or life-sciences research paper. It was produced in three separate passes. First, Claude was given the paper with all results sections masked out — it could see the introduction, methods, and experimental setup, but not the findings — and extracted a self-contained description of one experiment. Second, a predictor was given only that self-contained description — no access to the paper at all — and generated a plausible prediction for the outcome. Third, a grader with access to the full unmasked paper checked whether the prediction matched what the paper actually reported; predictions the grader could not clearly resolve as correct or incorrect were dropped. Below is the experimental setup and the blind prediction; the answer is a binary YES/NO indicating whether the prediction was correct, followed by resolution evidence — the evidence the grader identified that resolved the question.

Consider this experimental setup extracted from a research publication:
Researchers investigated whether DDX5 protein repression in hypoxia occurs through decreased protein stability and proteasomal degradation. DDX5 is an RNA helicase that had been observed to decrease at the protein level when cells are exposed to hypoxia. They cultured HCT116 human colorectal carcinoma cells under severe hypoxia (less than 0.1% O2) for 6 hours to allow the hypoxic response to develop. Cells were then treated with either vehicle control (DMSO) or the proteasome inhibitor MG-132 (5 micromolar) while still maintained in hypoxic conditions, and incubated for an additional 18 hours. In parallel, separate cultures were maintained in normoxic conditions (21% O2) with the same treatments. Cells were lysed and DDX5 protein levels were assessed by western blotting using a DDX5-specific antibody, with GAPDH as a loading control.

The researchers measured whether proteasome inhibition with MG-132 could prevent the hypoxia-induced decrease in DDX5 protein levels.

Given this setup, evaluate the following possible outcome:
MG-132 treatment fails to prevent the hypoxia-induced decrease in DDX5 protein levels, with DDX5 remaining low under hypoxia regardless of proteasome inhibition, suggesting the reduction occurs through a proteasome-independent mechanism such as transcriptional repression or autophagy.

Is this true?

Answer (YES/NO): NO